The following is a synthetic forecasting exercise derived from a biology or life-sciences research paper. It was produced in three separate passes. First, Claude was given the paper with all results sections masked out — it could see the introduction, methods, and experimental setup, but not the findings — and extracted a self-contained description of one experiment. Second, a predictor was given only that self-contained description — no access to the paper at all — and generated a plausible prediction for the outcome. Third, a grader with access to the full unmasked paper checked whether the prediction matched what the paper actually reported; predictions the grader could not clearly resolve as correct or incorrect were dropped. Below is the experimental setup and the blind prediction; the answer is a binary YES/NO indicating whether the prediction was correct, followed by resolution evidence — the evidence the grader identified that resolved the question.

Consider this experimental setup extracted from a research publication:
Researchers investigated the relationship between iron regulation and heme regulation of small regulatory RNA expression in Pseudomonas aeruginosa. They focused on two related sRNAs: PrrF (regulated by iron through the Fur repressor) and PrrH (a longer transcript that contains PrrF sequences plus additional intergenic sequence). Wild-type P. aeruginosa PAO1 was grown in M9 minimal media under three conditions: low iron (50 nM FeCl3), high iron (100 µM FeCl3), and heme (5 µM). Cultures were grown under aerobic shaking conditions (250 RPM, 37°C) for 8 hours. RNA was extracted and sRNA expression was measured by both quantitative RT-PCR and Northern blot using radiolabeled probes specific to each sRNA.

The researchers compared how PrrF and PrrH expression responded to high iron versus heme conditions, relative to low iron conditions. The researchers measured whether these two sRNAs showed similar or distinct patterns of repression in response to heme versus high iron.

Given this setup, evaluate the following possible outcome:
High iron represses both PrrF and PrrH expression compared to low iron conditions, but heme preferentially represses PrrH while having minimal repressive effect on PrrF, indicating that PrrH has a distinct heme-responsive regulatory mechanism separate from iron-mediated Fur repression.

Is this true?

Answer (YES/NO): NO